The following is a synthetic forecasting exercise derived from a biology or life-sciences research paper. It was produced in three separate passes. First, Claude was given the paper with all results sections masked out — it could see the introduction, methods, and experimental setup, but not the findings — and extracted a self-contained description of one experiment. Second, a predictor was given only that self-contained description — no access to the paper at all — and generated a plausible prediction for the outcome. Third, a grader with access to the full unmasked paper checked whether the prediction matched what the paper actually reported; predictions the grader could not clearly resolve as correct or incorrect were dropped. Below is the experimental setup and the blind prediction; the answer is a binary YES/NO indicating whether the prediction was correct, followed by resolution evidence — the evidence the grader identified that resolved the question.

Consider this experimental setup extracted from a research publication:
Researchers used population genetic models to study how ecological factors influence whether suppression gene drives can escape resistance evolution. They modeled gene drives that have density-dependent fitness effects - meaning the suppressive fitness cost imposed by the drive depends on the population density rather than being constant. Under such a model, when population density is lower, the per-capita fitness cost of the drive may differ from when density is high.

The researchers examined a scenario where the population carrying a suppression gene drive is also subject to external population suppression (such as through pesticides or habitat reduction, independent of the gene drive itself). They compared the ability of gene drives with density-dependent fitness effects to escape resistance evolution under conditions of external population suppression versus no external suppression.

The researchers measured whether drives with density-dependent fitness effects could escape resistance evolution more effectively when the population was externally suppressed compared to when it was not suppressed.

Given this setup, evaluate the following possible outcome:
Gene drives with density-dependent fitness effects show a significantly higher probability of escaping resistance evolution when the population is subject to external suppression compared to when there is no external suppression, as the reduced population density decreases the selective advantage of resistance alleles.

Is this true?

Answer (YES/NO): YES